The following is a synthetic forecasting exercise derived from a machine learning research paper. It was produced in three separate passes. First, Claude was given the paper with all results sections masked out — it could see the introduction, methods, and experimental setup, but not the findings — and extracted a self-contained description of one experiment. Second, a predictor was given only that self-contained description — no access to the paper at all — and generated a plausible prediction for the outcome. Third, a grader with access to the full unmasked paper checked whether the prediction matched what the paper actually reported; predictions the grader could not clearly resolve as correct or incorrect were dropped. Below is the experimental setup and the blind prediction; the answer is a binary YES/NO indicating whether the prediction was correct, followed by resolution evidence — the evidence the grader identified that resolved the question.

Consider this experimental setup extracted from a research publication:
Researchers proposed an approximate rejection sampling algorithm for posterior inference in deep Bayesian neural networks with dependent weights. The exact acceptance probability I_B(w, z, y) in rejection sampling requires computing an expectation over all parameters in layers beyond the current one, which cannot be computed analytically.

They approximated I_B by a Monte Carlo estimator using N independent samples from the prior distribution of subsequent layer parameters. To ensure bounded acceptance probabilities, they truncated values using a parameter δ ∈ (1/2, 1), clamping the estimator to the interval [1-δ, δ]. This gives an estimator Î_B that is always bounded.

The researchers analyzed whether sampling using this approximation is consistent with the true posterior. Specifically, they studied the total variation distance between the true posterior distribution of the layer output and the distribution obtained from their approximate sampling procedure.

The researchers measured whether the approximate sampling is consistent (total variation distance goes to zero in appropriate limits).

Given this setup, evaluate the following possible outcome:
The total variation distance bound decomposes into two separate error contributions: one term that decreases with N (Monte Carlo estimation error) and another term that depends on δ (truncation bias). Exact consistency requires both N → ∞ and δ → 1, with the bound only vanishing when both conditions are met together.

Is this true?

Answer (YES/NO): YES